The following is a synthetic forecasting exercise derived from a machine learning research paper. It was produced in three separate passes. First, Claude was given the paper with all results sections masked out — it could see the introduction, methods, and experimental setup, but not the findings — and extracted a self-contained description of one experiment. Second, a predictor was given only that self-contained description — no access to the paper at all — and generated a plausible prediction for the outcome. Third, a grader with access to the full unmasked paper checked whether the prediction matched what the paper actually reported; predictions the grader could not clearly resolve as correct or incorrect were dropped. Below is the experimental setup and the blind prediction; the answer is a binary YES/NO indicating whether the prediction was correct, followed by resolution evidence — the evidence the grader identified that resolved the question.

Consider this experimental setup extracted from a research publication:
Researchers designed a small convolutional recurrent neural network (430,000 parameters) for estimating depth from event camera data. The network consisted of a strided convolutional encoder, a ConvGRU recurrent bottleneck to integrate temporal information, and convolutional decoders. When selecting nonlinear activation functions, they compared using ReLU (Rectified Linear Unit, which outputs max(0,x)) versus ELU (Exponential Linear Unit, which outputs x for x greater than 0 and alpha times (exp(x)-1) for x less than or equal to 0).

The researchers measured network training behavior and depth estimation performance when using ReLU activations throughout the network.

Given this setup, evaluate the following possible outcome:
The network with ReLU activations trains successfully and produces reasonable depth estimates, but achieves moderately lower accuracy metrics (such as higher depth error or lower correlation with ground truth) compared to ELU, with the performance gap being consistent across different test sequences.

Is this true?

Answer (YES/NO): NO